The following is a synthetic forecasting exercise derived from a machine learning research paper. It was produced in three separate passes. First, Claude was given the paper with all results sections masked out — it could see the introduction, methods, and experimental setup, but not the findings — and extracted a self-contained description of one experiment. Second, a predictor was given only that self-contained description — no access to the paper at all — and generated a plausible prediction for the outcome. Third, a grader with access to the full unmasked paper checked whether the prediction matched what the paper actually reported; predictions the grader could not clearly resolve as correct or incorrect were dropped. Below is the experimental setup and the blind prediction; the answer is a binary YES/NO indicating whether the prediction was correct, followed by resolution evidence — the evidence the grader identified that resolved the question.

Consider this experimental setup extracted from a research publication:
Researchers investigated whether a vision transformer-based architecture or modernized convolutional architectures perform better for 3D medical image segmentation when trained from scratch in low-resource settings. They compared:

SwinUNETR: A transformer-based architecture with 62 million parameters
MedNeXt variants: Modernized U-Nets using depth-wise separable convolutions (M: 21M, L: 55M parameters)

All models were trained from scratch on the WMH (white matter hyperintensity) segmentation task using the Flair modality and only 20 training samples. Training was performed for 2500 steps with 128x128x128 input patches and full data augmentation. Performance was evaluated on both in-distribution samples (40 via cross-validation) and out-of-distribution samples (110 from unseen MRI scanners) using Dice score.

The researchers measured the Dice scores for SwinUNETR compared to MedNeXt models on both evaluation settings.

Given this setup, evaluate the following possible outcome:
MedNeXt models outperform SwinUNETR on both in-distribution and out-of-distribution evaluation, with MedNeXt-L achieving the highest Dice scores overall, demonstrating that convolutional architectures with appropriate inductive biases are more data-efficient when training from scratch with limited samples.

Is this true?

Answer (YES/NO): NO